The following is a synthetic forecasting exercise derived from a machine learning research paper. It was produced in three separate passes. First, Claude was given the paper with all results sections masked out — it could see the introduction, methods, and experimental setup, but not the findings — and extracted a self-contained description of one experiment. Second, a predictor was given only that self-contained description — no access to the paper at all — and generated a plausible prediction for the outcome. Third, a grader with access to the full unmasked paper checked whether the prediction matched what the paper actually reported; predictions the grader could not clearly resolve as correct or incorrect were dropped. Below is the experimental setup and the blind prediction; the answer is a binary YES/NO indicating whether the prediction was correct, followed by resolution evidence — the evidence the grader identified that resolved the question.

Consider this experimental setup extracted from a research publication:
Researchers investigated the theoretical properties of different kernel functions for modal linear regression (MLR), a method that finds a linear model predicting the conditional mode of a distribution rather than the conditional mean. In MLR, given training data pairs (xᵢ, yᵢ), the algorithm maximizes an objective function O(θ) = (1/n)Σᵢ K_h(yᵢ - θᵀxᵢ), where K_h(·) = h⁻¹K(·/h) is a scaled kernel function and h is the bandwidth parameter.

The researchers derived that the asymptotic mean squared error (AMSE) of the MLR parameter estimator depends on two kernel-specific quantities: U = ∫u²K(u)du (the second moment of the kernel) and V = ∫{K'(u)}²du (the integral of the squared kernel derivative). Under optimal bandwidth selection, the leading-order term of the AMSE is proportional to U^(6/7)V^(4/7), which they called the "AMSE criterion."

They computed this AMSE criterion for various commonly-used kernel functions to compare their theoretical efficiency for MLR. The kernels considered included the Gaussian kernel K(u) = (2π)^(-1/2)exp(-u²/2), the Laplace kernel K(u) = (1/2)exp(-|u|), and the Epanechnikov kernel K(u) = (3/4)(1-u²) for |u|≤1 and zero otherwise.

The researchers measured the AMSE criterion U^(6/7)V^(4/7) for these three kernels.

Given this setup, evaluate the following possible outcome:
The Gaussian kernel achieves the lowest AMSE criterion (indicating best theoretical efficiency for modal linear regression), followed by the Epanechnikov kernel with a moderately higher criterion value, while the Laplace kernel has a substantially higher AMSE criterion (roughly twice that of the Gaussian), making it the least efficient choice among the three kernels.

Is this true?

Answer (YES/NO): NO